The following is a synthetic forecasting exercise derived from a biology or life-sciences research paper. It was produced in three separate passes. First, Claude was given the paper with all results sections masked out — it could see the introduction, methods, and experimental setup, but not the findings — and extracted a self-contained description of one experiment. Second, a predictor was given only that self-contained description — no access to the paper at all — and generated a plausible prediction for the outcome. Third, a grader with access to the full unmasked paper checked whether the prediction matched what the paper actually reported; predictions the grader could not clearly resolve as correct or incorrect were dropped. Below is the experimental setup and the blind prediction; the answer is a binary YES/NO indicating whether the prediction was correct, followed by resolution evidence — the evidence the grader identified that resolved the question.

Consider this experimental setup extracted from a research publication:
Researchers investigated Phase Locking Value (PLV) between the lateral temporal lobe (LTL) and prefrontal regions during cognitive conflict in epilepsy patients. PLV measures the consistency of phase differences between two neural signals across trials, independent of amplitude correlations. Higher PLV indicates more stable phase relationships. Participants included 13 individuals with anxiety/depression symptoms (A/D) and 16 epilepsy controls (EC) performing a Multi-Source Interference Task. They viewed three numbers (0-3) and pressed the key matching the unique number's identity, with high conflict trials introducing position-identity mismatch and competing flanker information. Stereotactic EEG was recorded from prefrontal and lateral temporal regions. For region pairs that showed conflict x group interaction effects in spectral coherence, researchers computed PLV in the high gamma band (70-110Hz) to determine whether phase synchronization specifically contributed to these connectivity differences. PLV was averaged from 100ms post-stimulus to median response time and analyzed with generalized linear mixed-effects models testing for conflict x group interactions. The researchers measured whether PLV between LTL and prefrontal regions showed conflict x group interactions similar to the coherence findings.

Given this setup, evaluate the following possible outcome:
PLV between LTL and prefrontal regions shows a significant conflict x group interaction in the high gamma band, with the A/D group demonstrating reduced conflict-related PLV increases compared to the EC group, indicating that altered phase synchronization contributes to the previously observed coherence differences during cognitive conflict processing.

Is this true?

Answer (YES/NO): NO